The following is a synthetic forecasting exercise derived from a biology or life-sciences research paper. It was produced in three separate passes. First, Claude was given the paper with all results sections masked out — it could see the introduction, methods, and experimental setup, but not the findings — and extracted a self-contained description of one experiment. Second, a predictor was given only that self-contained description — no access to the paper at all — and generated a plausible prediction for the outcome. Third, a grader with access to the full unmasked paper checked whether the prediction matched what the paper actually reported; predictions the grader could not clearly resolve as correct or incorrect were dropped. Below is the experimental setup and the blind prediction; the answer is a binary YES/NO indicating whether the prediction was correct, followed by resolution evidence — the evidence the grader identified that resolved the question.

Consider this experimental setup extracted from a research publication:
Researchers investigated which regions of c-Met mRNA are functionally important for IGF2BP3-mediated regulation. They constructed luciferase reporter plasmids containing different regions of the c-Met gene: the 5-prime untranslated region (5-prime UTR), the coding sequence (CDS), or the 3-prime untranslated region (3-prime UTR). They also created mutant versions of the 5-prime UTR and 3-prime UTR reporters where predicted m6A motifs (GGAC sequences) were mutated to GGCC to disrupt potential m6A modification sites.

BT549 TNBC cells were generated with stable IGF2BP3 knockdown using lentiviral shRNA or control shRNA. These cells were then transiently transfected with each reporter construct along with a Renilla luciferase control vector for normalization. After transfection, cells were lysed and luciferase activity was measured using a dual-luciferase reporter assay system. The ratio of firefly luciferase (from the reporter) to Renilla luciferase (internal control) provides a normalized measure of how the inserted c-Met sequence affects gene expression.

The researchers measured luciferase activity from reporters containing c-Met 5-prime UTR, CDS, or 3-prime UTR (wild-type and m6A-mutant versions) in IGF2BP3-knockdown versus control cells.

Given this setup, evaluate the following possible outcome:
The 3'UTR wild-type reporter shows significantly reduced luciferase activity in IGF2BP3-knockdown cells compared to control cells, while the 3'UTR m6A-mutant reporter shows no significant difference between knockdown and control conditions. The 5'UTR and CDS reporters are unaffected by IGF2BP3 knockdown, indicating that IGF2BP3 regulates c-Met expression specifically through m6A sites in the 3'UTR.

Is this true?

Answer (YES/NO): NO